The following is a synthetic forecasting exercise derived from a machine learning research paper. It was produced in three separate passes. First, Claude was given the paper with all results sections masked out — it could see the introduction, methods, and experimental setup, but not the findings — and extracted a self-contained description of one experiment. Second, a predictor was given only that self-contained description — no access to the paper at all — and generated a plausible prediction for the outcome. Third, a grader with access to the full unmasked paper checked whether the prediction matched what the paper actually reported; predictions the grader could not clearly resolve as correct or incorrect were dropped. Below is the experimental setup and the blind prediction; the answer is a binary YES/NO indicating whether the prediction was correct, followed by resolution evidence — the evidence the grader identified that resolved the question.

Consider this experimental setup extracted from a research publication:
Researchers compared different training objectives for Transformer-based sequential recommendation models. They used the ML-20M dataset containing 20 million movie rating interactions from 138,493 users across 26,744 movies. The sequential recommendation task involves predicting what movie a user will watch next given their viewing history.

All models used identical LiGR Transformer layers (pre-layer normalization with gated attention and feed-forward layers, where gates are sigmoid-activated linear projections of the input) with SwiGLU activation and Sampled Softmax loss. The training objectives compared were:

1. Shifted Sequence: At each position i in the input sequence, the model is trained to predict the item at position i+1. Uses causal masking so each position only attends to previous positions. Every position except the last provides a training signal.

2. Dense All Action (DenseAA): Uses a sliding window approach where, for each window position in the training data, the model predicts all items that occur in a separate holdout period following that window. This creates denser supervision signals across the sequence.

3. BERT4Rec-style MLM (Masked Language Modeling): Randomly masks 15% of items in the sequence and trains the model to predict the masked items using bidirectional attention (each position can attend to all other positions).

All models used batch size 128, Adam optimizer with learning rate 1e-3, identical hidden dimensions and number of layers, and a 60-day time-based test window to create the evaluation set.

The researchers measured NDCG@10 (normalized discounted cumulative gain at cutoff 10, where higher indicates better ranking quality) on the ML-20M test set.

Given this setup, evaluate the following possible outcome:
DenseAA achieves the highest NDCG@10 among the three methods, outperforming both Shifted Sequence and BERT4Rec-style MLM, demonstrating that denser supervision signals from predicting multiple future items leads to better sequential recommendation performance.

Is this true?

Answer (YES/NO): NO